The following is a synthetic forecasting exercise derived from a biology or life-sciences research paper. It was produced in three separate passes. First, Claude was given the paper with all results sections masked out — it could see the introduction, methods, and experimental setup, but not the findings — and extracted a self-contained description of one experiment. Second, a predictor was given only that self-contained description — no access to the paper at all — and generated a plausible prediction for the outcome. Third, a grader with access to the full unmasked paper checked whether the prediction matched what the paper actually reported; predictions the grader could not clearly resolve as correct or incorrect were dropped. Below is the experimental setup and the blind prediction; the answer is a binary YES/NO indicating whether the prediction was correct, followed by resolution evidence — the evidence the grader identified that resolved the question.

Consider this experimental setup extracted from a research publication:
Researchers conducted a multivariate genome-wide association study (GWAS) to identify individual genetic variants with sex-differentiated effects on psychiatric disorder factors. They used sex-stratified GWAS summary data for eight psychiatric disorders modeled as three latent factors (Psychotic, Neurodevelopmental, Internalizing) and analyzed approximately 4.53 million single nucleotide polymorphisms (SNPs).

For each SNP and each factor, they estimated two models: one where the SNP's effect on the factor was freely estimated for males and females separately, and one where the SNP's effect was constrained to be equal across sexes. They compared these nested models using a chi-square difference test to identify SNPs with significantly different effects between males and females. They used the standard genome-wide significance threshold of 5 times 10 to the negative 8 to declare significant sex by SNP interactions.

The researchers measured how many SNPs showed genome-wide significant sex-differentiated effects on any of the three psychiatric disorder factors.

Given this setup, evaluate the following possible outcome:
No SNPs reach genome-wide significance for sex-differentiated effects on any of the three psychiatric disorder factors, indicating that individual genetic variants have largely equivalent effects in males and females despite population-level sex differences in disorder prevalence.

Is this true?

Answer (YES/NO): YES